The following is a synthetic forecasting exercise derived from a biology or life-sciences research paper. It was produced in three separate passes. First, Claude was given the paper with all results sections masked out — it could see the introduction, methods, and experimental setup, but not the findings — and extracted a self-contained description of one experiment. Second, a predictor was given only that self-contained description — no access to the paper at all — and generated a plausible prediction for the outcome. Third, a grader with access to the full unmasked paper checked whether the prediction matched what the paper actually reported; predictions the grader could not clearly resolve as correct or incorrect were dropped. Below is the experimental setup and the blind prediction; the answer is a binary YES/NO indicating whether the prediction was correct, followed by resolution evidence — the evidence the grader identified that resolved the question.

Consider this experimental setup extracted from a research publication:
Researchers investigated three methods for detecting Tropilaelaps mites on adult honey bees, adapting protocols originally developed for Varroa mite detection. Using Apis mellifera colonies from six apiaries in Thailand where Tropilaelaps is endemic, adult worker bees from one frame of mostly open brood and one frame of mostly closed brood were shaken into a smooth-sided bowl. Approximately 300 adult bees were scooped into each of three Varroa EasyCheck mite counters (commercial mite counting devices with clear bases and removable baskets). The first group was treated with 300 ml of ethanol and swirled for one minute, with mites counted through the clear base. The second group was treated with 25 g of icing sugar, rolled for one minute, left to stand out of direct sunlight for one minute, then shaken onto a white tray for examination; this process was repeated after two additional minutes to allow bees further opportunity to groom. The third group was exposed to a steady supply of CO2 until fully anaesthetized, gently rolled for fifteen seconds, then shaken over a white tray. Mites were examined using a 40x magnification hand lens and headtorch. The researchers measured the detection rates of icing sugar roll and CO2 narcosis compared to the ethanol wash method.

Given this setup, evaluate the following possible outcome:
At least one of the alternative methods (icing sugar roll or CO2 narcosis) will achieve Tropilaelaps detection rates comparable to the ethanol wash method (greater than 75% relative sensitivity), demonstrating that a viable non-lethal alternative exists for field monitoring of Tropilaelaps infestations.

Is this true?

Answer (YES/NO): YES